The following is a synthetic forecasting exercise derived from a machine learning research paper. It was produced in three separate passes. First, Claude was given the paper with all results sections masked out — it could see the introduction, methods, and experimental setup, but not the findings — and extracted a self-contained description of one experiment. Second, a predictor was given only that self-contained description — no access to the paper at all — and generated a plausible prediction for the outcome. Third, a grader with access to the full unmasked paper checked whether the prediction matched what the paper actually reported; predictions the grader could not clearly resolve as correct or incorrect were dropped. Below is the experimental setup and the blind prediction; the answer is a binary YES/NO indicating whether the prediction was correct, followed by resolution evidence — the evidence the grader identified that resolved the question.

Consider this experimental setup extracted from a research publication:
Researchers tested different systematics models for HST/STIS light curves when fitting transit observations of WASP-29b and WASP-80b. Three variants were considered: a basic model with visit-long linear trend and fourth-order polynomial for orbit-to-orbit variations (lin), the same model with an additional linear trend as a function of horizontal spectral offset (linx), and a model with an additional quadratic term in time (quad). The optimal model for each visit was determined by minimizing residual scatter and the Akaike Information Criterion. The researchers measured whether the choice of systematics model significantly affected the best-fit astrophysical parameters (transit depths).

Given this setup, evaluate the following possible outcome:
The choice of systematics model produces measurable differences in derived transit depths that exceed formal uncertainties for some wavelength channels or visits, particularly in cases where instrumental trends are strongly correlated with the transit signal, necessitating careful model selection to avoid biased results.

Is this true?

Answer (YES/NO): NO